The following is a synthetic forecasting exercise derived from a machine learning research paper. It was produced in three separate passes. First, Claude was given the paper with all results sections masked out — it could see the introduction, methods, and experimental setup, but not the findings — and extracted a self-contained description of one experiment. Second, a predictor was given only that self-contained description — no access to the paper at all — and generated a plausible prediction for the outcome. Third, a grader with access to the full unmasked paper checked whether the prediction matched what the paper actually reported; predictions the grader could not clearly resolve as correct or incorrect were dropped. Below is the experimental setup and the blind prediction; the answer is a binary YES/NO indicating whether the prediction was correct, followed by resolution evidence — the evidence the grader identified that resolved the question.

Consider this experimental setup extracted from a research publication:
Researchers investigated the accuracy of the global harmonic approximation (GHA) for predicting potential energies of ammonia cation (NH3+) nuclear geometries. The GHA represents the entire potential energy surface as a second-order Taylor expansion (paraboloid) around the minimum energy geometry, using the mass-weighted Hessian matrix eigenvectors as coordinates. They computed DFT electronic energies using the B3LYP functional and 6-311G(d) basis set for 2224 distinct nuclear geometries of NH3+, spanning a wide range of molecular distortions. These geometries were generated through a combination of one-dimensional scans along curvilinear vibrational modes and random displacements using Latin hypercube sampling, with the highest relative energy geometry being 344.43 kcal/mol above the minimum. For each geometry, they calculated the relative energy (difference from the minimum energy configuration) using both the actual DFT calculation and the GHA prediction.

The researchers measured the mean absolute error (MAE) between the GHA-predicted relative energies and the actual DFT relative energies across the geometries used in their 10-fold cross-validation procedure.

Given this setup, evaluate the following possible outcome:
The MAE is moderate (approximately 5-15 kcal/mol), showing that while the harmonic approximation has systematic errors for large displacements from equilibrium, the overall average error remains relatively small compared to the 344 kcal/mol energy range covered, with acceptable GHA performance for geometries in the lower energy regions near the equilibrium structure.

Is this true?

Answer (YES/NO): NO